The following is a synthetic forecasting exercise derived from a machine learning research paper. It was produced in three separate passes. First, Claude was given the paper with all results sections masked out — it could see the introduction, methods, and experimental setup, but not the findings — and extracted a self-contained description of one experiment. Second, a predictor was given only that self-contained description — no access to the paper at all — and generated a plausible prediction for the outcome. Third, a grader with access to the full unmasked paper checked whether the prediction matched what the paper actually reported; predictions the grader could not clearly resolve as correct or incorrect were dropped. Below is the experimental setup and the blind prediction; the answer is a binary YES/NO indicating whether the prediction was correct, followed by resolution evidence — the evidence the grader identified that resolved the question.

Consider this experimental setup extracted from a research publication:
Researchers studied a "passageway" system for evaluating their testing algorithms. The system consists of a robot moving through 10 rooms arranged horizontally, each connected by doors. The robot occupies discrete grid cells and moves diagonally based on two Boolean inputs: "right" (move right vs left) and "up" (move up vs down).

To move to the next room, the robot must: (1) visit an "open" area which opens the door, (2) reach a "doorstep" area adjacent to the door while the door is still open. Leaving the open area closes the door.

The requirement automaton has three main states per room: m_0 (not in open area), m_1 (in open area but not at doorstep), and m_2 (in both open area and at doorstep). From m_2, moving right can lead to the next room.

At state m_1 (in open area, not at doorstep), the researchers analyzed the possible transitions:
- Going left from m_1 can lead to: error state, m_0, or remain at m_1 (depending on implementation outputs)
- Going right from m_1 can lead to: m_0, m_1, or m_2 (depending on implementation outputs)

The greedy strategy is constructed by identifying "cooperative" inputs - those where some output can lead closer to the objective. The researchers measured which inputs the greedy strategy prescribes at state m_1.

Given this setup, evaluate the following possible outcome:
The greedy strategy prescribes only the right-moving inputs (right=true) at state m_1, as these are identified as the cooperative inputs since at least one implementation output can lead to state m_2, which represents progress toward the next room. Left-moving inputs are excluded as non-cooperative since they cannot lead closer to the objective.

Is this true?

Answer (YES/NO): YES